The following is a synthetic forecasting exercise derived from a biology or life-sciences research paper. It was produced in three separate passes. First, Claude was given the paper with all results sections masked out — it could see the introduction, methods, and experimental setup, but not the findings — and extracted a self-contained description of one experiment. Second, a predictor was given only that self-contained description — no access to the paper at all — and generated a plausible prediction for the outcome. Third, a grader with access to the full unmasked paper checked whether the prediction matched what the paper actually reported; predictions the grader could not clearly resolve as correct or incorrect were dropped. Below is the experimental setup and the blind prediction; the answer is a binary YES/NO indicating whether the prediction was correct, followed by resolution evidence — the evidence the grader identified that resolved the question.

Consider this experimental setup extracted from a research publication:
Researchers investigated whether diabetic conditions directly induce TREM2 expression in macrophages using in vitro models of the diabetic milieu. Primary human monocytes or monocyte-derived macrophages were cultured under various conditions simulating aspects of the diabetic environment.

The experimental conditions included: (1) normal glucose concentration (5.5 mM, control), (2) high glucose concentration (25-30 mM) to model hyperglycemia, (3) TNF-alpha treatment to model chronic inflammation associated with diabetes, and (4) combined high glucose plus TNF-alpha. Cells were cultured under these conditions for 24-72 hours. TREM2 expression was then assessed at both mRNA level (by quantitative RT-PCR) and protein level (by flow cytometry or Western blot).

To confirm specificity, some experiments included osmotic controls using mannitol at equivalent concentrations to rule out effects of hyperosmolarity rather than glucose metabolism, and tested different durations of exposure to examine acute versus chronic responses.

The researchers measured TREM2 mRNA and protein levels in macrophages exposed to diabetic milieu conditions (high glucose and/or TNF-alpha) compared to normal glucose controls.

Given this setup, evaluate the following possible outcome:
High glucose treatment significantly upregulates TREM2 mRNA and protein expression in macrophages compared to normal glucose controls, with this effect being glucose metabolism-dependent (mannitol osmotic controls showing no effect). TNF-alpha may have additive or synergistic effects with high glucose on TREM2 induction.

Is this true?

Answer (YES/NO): NO